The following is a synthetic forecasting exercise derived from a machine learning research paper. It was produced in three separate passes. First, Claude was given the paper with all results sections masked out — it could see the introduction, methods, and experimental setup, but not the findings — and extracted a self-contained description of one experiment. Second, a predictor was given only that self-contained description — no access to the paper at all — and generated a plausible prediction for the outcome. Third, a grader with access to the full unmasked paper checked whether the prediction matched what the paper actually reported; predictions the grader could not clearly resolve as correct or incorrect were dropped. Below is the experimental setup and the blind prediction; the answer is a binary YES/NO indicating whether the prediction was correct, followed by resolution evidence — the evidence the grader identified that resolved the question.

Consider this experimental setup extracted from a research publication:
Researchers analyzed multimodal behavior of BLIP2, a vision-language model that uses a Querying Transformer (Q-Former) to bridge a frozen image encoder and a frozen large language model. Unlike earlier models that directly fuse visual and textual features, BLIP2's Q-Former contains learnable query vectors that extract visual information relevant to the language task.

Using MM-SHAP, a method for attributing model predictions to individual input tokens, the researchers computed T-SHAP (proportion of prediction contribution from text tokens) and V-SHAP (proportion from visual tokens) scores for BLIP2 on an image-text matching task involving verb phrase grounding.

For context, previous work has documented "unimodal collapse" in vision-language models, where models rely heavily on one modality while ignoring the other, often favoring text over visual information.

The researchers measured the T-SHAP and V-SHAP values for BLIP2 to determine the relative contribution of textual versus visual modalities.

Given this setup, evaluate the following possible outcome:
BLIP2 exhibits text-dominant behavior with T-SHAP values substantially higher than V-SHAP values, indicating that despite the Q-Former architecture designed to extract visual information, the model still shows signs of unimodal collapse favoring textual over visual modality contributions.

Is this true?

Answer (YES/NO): NO